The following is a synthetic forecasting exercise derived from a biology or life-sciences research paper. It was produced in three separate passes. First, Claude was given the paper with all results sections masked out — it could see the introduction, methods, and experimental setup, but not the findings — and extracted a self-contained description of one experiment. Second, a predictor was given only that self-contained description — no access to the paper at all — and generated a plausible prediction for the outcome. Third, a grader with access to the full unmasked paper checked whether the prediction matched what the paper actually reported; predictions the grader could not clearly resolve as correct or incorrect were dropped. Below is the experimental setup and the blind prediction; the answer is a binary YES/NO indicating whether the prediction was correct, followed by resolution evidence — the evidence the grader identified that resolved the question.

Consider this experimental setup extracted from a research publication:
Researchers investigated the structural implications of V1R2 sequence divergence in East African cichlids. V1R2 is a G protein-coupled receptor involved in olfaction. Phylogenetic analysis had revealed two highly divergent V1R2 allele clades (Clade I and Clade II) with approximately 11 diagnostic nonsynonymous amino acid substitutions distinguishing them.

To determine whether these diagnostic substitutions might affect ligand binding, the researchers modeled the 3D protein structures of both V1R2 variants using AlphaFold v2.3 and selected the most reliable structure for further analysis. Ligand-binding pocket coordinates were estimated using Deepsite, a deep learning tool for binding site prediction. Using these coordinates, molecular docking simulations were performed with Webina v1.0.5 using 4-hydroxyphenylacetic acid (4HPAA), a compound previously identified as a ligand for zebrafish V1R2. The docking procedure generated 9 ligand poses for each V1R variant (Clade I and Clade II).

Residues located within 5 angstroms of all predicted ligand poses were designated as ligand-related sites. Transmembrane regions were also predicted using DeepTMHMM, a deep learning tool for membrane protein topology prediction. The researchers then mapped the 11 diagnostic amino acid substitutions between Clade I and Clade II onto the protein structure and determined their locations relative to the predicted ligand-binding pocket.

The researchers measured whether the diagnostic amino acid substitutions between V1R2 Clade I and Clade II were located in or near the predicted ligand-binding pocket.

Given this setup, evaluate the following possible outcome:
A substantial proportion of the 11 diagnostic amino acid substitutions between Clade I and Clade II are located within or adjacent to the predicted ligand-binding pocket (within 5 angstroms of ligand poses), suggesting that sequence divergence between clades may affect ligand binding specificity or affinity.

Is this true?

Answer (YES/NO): YES